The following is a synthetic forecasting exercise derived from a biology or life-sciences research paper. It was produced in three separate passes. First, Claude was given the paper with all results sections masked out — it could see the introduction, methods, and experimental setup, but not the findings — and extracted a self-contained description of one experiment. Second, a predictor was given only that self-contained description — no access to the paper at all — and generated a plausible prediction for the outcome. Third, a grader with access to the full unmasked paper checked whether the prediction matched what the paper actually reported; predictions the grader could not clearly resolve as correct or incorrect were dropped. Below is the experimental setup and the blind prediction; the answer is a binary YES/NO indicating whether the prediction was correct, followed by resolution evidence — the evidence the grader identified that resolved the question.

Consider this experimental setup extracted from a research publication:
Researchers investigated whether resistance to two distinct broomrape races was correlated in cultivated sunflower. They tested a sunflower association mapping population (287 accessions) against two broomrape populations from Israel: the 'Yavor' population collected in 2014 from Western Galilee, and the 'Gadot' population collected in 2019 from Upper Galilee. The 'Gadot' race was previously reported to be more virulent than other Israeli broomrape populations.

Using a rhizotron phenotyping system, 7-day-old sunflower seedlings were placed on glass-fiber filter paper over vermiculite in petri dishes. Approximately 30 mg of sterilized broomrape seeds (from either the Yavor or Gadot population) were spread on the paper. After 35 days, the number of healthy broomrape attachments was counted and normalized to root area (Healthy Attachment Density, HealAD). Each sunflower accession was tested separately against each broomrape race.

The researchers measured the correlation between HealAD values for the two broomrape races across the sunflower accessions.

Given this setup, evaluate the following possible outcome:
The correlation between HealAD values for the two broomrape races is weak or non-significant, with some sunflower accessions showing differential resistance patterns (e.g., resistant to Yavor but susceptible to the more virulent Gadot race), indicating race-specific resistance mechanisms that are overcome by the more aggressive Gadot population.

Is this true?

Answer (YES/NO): YES